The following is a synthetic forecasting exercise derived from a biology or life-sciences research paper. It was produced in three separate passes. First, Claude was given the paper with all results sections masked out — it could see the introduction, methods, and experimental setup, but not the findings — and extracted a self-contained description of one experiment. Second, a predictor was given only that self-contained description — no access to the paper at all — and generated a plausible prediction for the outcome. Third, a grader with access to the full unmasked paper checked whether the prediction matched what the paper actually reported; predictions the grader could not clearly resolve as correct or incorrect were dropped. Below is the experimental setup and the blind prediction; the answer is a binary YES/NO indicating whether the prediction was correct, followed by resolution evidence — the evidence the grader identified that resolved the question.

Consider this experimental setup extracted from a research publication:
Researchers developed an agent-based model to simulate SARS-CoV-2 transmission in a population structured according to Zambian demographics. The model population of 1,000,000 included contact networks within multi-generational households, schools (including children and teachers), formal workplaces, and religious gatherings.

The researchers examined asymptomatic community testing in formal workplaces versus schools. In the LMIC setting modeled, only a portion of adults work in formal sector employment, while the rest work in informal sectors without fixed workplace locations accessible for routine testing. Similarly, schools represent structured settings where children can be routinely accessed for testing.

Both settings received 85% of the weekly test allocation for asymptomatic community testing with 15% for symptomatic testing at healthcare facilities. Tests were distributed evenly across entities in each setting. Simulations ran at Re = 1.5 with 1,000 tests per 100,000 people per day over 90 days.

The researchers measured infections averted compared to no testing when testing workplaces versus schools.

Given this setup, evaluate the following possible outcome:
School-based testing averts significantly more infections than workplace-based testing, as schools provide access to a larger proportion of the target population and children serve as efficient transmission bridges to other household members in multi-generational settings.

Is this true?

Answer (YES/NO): YES